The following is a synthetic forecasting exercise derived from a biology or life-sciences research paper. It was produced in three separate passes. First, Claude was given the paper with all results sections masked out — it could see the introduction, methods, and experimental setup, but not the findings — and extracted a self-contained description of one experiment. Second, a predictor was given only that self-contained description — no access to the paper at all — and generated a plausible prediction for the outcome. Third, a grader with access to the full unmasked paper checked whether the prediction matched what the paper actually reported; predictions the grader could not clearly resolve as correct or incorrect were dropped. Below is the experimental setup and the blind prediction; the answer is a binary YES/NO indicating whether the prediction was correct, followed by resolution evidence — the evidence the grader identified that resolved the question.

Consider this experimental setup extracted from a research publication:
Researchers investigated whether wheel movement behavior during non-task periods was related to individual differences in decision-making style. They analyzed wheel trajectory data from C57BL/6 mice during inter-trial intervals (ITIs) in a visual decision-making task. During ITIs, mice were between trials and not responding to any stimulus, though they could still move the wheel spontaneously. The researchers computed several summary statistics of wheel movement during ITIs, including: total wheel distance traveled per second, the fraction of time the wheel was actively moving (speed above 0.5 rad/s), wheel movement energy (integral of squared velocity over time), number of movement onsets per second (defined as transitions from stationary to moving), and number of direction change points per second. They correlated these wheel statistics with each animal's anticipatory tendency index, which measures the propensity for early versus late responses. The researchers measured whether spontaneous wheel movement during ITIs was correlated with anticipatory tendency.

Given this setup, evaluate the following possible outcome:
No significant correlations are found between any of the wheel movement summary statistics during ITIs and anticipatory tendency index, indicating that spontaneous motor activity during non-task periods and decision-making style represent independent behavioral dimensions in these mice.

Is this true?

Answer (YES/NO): YES